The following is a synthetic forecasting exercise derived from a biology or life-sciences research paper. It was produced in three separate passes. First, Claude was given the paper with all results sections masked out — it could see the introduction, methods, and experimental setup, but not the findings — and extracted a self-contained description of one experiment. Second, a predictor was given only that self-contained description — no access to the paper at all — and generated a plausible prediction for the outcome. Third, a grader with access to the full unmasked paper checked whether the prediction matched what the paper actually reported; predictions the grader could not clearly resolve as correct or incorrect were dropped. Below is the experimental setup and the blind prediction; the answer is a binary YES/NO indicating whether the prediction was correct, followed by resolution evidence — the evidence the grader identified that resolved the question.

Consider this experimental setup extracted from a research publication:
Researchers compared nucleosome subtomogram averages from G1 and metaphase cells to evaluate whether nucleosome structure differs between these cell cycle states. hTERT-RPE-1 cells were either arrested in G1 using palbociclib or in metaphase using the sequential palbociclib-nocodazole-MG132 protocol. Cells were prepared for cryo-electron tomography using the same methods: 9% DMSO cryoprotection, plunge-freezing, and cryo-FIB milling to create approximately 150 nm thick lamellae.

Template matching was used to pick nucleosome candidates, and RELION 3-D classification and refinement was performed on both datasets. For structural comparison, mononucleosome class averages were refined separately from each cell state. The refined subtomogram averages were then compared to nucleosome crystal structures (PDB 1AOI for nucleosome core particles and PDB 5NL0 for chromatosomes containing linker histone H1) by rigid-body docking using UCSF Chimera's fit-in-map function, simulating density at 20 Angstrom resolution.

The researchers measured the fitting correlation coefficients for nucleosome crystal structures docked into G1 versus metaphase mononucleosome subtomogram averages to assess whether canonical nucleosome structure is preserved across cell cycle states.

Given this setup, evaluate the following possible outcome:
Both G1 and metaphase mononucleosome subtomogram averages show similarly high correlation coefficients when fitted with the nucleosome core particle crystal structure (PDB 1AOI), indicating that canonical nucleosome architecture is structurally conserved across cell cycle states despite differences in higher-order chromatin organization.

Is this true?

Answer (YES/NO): YES